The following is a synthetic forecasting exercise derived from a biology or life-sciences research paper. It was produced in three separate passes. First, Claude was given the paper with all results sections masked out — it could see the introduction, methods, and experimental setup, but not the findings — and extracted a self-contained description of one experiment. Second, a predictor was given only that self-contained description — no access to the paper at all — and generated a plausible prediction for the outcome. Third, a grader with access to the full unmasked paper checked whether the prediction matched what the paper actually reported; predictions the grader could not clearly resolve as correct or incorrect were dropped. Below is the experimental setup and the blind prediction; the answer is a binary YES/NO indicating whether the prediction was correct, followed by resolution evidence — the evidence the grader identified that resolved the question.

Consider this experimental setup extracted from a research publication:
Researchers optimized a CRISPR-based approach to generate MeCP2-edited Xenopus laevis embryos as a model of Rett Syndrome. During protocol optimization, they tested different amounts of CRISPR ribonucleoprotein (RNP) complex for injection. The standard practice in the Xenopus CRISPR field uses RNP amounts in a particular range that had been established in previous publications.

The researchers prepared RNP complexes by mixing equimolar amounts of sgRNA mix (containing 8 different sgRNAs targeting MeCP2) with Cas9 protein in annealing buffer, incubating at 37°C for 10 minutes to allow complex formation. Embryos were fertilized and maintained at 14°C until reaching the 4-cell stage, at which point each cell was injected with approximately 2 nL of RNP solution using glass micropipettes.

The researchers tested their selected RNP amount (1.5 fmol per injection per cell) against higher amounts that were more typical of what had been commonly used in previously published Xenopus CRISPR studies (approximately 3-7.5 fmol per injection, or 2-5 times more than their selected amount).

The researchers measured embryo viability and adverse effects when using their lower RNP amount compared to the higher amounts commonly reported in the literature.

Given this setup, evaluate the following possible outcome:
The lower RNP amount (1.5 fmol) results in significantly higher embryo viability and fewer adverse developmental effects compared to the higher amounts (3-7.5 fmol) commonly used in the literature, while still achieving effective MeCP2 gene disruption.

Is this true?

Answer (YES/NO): YES